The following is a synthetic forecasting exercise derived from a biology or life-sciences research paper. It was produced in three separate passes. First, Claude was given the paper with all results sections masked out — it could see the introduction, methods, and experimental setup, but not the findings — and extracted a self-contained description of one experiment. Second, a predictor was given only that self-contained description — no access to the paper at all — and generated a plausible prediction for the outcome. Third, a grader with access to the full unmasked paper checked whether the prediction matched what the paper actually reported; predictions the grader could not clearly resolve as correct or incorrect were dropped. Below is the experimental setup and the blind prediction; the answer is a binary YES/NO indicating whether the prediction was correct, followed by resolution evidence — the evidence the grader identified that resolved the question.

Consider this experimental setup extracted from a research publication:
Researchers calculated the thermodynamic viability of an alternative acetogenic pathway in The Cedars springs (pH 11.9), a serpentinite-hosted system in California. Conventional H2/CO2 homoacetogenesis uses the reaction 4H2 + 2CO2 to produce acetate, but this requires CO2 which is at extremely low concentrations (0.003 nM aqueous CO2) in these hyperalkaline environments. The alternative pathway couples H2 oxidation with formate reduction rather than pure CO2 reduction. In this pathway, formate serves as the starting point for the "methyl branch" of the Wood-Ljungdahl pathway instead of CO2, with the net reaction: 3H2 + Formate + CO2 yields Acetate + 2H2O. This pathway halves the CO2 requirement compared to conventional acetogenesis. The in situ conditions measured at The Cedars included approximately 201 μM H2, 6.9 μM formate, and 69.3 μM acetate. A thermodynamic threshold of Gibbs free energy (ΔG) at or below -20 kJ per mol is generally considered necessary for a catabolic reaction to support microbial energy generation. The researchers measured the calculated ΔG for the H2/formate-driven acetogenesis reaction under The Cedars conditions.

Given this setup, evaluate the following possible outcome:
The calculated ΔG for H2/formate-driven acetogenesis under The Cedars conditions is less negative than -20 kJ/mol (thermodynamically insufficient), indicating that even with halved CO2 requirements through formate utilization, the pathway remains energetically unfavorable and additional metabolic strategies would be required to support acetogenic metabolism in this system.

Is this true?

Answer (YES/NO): NO